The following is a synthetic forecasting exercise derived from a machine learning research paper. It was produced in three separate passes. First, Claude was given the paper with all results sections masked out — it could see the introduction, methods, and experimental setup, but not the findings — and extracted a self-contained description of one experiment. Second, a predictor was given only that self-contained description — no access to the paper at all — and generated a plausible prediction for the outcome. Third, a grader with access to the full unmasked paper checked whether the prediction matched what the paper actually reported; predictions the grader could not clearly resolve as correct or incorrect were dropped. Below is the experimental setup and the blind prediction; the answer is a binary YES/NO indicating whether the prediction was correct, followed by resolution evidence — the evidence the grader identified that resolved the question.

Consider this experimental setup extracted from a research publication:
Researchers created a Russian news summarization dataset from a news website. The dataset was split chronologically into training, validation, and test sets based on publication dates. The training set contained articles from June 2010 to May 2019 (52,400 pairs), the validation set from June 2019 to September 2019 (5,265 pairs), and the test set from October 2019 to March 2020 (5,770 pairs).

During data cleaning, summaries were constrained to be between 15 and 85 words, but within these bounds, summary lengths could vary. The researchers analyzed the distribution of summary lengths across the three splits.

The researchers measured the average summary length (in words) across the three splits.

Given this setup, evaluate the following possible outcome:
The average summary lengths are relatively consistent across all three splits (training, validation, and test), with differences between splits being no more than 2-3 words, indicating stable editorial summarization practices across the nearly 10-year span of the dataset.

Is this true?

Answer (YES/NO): NO